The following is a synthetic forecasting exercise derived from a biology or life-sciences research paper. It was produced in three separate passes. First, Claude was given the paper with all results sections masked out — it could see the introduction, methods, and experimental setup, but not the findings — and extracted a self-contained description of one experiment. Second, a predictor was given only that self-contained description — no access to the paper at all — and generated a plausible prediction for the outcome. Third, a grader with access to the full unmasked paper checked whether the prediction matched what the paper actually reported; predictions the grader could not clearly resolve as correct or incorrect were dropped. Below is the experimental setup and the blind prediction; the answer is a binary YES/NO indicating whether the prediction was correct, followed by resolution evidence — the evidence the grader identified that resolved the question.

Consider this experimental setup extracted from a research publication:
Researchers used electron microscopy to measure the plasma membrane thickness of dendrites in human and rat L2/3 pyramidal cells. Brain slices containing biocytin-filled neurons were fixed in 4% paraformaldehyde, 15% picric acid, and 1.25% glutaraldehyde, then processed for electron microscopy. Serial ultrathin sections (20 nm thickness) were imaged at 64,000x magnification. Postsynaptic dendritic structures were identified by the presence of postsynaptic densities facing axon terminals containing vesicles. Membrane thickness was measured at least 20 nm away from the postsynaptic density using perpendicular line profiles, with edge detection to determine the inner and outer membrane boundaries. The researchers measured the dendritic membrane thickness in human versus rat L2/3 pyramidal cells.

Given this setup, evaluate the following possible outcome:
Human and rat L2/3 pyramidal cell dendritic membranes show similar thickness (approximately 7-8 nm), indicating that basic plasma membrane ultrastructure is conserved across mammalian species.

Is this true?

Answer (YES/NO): NO